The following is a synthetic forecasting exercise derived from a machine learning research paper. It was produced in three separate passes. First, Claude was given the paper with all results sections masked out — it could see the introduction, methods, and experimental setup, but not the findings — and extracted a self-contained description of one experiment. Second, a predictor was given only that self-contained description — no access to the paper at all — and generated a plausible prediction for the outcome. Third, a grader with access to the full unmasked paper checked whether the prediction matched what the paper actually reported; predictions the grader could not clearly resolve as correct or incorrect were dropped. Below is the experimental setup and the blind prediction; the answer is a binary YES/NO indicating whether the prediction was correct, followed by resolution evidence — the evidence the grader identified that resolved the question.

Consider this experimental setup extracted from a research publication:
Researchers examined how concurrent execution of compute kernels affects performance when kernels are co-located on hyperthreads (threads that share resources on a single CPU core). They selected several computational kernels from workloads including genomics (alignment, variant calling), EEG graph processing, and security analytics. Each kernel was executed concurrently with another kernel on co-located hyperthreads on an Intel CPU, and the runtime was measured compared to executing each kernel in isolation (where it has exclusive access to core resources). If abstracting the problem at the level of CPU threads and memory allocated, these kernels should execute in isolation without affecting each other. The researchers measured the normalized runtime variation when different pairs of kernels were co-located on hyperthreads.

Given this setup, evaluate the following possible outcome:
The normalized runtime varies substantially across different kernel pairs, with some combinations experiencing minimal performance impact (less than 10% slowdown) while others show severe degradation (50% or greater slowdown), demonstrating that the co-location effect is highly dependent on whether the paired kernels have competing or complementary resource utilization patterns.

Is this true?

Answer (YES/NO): NO